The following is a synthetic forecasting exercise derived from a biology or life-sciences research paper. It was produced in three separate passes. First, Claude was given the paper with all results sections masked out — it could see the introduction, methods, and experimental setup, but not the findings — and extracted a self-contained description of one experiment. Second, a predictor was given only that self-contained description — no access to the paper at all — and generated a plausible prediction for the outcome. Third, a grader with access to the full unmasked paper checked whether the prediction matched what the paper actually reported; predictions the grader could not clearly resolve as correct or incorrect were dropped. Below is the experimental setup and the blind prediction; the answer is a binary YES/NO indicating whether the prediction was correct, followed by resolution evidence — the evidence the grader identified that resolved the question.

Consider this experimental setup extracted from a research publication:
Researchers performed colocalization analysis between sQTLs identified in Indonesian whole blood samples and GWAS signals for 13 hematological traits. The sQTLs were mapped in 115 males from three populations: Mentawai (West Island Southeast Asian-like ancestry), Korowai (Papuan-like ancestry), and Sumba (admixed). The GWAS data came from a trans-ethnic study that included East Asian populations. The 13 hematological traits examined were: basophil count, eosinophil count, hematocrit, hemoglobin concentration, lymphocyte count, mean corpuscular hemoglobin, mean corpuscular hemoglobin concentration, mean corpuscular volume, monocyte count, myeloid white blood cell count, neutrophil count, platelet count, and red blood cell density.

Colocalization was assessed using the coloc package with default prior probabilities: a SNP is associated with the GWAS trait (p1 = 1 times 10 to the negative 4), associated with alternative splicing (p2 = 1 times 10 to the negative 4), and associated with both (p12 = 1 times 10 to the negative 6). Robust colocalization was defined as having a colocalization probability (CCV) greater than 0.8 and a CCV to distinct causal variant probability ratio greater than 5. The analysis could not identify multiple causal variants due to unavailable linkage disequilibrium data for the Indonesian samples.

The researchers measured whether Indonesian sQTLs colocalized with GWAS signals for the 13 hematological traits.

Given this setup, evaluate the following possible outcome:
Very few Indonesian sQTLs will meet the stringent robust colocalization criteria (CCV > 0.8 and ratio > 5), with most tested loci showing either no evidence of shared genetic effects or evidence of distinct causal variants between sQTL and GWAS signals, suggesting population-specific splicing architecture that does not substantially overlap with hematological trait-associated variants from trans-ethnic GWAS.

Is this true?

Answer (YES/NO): NO